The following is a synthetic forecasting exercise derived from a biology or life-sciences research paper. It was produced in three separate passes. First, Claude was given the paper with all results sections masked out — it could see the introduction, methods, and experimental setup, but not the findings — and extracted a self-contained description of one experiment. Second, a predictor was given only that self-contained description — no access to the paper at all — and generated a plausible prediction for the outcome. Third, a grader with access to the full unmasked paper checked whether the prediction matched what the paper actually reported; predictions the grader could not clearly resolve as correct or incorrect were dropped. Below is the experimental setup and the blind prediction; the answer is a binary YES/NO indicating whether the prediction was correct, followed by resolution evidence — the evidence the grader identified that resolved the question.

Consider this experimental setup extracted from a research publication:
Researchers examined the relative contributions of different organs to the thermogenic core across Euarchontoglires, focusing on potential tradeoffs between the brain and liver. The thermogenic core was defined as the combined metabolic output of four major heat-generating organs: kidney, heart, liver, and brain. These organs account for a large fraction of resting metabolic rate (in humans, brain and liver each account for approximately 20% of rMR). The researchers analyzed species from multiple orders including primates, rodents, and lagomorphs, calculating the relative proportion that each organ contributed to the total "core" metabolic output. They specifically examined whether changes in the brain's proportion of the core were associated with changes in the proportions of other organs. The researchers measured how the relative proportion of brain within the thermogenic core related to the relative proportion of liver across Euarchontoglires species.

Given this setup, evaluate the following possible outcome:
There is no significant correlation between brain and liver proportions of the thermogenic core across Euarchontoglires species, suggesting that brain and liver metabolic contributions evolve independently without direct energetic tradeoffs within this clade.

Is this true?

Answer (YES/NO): NO